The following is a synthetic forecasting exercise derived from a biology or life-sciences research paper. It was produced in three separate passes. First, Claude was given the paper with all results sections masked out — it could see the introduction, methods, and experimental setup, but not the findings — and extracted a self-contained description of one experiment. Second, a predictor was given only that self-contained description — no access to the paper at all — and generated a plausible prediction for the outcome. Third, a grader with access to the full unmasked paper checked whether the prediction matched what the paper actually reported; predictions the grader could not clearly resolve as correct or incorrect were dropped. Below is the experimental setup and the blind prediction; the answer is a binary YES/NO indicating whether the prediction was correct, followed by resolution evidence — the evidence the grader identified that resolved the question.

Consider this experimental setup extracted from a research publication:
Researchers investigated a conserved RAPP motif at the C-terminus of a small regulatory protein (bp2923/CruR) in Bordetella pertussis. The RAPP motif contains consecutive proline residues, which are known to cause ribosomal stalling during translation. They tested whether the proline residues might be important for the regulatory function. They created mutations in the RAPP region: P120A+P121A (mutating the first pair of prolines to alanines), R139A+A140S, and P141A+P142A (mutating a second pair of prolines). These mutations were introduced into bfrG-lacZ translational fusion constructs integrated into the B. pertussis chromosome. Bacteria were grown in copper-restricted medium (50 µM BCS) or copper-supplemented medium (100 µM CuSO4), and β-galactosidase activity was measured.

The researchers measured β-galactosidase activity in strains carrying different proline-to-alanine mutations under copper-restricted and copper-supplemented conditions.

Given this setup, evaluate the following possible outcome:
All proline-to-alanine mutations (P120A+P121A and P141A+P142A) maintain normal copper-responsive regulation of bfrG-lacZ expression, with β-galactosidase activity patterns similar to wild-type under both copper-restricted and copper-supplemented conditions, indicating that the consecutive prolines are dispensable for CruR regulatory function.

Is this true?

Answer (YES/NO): NO